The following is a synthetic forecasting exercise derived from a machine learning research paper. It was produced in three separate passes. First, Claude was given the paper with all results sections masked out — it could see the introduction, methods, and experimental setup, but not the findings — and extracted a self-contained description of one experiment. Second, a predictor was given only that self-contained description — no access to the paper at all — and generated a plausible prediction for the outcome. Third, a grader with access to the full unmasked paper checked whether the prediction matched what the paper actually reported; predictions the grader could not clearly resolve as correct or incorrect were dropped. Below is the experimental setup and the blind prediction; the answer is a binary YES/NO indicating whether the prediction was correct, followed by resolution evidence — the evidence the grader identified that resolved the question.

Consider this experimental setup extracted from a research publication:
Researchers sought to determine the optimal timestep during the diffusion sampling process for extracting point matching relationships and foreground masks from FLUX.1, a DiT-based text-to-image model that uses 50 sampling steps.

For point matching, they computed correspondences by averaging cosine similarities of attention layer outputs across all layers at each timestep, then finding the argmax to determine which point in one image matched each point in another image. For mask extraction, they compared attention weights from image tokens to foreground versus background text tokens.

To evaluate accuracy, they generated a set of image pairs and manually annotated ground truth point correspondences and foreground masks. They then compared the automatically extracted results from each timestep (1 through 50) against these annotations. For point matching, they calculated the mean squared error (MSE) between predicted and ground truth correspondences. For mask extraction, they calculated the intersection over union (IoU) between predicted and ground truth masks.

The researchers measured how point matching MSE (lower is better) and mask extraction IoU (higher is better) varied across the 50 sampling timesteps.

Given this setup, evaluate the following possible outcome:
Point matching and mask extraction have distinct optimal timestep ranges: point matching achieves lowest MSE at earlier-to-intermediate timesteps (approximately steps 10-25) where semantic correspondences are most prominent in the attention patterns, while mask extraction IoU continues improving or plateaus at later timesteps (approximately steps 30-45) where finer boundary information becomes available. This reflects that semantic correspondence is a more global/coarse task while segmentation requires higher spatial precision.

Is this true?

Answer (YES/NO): NO